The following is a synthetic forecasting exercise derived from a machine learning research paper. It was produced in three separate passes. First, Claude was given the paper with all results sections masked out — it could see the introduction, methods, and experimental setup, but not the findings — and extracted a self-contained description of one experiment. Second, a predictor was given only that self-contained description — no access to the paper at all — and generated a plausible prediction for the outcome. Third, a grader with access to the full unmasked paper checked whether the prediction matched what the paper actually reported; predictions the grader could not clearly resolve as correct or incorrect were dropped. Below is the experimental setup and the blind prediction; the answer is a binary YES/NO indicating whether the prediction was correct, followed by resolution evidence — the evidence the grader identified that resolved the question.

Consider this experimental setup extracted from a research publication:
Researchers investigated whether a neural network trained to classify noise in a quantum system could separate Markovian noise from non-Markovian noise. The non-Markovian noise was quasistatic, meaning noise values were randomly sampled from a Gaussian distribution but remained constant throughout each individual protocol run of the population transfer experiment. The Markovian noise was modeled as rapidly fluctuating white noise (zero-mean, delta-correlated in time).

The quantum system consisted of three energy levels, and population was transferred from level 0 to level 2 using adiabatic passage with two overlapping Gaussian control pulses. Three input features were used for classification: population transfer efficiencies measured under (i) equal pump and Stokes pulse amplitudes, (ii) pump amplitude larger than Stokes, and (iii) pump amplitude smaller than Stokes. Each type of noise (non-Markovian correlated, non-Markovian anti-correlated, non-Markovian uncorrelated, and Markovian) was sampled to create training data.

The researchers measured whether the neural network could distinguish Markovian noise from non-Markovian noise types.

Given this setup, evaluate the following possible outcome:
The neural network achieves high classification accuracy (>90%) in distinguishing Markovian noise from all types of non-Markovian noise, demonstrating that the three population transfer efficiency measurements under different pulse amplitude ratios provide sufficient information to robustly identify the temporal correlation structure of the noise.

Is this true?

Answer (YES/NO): YES